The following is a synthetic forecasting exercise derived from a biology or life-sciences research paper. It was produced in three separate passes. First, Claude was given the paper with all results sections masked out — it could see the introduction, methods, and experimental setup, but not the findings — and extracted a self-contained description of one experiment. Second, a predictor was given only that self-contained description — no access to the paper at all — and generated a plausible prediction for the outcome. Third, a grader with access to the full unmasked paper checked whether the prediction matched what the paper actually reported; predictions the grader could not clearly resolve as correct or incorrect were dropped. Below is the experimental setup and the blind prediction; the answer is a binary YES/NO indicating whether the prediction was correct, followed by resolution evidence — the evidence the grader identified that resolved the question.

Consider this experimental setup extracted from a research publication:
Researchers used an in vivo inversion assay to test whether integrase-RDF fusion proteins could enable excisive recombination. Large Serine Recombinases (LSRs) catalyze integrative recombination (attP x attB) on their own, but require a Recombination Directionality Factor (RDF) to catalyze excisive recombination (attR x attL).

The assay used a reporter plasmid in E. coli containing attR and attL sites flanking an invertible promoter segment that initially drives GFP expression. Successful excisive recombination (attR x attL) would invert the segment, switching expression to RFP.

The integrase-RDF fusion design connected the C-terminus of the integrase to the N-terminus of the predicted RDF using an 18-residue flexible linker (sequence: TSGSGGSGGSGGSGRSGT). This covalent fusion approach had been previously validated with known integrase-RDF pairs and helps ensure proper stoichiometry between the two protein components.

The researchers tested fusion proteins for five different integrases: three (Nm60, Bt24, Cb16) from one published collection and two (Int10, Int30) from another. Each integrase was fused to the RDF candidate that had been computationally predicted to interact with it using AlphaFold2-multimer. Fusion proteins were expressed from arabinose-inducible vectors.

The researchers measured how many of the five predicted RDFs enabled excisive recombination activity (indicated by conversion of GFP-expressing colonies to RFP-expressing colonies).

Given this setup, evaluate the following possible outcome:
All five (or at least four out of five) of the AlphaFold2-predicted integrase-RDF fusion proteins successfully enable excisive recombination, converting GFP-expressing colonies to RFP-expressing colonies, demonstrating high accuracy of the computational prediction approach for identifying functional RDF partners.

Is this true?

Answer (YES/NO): YES